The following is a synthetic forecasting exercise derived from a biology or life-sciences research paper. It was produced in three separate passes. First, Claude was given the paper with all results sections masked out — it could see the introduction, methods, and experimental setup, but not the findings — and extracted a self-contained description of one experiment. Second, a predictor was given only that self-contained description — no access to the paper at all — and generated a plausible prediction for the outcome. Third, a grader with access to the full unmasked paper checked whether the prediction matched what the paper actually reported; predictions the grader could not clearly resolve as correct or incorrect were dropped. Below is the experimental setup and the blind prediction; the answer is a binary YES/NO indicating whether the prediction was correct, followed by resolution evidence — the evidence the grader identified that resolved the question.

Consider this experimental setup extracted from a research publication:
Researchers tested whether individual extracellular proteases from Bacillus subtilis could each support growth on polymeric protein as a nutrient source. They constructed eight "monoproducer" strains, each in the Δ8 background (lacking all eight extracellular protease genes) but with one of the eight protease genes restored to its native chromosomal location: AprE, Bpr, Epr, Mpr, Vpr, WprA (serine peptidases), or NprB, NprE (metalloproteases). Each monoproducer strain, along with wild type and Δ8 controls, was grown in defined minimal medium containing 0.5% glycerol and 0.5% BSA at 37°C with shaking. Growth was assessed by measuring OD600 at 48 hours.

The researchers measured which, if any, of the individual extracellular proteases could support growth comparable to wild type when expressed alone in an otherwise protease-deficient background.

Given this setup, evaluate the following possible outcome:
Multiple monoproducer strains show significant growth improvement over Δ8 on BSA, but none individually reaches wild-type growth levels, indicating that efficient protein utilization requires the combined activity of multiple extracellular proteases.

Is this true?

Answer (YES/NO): YES